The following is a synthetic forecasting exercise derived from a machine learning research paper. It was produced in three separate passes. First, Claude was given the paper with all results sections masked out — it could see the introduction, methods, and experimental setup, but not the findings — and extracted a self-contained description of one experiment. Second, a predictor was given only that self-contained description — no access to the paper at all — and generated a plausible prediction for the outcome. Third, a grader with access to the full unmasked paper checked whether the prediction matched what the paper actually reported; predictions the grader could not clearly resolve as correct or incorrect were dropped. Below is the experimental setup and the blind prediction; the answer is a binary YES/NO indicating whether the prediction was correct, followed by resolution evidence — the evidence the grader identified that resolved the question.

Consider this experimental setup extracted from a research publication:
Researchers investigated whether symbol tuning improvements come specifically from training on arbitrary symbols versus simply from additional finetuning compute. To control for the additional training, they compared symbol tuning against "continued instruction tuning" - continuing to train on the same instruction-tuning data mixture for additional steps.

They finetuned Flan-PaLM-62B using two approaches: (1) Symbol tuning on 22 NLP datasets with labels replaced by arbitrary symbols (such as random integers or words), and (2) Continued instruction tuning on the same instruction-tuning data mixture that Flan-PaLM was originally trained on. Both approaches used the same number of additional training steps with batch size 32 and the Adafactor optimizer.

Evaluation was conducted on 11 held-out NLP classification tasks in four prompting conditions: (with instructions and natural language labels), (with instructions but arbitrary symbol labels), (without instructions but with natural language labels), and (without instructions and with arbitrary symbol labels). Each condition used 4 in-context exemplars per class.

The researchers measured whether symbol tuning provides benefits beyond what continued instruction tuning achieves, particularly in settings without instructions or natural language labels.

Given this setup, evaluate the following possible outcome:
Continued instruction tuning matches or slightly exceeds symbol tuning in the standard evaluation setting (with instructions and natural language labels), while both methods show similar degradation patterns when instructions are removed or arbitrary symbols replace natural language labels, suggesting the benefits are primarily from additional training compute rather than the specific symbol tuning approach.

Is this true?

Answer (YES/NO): NO